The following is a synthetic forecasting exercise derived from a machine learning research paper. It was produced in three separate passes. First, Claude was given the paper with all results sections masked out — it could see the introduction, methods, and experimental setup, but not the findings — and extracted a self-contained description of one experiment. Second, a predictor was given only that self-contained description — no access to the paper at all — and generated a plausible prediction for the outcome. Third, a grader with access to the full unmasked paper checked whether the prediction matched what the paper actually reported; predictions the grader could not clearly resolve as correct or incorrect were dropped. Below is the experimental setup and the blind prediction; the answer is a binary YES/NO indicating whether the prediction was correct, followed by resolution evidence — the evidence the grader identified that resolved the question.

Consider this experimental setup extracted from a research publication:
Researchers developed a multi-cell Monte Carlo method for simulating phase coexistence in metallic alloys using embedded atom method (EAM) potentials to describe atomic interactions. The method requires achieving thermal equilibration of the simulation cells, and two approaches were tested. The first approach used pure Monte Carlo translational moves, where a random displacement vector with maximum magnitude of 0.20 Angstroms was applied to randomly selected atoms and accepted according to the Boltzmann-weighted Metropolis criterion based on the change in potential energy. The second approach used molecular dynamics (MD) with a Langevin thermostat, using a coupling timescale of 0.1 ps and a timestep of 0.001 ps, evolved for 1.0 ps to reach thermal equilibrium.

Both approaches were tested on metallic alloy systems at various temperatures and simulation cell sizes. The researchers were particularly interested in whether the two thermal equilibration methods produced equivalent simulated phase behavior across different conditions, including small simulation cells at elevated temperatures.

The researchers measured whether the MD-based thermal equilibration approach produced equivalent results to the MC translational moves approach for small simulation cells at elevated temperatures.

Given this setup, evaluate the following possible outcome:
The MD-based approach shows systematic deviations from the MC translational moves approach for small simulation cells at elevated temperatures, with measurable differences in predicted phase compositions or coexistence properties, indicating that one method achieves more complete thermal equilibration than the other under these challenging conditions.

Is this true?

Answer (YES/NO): NO